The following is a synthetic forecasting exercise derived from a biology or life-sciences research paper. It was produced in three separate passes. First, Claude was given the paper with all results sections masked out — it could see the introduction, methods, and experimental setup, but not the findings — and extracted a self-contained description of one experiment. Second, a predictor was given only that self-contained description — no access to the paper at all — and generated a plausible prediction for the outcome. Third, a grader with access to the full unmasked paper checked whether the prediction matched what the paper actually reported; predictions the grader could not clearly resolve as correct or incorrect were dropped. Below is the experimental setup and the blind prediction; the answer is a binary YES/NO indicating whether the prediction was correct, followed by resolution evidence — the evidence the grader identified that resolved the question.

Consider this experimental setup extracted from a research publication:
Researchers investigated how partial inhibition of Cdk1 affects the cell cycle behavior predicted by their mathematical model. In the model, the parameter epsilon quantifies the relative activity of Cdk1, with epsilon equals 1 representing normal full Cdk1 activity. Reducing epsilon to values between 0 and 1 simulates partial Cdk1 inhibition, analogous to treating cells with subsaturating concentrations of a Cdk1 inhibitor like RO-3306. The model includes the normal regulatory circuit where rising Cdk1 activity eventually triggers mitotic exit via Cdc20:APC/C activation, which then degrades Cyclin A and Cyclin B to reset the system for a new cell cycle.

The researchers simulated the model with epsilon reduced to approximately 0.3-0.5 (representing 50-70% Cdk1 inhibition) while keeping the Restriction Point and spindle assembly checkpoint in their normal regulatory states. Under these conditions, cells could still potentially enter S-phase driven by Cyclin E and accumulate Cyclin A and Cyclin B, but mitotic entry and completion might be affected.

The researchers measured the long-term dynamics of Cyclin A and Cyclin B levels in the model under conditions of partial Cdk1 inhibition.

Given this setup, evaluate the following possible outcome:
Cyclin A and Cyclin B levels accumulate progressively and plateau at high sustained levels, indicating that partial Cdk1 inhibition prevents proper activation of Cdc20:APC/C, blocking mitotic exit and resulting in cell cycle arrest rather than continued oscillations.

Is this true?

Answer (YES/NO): NO